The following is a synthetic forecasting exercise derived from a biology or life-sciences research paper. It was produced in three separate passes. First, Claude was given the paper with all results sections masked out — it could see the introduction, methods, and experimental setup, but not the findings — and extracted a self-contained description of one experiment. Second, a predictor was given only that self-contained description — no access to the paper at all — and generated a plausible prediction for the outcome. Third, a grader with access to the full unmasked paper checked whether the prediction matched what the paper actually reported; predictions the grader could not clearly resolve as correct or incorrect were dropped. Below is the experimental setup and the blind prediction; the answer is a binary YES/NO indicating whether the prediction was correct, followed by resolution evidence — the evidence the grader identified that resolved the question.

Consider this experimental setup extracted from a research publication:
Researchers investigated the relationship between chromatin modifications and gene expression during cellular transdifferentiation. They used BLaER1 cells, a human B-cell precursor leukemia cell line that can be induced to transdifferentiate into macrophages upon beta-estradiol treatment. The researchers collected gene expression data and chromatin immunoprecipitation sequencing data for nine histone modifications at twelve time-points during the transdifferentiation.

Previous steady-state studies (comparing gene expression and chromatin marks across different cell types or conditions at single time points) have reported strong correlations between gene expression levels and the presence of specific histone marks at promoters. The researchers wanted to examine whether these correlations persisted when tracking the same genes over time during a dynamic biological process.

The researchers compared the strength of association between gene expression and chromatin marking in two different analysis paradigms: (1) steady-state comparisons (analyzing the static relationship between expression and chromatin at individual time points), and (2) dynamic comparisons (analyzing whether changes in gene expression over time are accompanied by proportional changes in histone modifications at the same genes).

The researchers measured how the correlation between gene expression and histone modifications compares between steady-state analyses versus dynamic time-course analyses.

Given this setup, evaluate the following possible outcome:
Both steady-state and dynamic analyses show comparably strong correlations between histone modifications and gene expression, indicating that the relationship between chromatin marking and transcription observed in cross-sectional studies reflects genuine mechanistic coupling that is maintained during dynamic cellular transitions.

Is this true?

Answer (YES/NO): NO